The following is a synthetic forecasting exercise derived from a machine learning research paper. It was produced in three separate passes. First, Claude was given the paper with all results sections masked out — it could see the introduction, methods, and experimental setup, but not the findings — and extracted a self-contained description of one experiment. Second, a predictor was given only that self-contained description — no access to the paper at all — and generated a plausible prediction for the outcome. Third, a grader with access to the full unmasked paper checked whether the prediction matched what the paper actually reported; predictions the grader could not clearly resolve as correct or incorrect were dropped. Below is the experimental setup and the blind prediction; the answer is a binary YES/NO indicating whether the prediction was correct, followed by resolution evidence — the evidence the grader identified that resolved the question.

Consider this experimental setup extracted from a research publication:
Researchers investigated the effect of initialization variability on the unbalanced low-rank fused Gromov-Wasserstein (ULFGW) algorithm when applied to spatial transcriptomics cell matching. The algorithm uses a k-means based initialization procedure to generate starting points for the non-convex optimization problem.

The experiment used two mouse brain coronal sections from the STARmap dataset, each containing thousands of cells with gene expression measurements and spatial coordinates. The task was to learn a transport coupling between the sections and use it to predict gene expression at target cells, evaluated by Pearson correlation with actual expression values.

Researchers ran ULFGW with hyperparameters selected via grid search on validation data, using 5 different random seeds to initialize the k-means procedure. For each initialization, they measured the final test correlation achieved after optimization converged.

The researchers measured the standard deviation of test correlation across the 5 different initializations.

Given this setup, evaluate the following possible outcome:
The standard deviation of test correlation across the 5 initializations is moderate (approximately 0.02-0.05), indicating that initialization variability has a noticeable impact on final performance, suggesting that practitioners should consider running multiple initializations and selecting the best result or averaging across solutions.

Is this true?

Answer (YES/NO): YES